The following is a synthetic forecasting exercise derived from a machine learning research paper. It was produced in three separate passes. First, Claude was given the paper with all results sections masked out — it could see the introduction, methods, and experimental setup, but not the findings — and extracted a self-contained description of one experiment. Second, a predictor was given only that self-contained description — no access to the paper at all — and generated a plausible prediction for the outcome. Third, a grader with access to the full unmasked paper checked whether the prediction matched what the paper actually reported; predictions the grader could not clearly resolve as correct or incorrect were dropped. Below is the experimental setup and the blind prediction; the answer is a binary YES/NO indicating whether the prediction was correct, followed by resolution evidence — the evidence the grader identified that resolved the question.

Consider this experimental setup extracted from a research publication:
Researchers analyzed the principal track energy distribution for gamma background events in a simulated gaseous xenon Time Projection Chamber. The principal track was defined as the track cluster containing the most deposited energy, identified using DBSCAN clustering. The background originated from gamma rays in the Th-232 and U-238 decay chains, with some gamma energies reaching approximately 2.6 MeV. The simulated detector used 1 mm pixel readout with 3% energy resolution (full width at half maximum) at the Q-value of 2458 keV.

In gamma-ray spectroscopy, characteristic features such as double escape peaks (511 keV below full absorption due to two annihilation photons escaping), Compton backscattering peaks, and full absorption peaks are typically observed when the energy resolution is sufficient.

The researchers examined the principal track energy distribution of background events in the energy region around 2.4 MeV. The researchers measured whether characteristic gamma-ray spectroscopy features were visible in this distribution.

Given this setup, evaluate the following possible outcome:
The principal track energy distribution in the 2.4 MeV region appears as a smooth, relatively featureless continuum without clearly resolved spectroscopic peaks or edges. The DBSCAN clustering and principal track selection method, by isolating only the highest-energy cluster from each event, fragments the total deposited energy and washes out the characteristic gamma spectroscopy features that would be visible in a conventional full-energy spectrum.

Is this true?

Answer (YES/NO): NO